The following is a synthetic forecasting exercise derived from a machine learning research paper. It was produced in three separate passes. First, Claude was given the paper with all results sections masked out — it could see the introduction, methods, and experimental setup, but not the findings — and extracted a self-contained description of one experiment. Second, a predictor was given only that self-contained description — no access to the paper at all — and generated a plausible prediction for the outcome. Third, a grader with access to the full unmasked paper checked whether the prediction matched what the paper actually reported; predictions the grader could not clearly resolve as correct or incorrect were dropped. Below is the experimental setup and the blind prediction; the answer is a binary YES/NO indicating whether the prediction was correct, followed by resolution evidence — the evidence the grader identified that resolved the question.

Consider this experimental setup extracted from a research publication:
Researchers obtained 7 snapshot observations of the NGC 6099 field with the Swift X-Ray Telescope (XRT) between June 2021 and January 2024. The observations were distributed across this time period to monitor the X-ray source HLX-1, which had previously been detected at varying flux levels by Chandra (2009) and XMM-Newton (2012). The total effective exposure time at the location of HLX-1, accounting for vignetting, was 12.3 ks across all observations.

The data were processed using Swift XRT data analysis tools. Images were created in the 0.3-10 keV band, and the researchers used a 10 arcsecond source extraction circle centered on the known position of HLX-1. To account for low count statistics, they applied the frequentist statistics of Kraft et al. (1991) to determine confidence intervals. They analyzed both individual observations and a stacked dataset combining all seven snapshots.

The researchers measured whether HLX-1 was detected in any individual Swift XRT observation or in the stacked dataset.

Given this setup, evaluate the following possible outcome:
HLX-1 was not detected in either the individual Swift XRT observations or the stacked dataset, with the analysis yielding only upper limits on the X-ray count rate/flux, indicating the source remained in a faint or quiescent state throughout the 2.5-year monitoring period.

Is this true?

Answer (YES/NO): YES